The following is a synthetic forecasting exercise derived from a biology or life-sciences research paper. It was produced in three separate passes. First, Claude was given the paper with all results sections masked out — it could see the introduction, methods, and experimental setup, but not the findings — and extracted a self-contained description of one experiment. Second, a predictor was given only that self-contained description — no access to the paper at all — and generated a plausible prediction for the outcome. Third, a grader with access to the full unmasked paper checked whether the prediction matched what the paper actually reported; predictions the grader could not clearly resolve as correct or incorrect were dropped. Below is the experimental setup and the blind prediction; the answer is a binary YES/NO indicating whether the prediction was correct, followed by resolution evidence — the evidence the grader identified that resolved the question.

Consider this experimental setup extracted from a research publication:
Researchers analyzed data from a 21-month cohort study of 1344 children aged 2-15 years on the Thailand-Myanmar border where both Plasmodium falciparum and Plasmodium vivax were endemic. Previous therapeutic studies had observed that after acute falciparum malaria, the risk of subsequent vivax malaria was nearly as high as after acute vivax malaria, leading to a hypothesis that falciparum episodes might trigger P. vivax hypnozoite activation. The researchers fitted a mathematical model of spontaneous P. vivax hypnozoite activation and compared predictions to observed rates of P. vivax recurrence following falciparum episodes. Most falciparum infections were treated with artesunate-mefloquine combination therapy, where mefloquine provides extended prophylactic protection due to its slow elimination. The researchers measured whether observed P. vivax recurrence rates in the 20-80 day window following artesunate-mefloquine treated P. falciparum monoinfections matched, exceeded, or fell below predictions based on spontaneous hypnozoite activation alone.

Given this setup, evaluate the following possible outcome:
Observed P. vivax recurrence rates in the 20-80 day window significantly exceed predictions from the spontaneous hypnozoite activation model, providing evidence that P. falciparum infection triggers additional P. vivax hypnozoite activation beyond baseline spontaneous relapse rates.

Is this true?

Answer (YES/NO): NO